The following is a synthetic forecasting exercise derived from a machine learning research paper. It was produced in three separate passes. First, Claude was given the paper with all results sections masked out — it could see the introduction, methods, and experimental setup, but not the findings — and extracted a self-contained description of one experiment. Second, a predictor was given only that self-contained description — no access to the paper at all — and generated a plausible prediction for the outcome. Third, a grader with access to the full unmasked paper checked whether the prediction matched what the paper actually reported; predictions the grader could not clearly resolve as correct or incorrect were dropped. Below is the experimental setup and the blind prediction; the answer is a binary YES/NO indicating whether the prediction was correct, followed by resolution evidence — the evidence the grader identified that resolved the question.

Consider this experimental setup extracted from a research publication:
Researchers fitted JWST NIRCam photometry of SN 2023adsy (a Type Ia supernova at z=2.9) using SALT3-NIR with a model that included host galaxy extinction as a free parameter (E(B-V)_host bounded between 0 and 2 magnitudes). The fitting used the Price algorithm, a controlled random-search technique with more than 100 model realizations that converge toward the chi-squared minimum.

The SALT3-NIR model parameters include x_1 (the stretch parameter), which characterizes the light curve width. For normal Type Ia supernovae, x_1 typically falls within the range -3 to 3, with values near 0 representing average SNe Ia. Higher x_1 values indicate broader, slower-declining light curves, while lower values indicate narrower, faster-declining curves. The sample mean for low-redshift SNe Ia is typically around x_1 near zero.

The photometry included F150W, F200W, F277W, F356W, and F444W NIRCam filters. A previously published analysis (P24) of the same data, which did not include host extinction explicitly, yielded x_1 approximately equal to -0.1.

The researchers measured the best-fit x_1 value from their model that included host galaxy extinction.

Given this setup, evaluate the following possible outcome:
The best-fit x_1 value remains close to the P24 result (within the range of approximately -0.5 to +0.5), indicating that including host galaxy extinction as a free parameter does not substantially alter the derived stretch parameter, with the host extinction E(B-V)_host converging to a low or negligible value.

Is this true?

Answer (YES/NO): NO